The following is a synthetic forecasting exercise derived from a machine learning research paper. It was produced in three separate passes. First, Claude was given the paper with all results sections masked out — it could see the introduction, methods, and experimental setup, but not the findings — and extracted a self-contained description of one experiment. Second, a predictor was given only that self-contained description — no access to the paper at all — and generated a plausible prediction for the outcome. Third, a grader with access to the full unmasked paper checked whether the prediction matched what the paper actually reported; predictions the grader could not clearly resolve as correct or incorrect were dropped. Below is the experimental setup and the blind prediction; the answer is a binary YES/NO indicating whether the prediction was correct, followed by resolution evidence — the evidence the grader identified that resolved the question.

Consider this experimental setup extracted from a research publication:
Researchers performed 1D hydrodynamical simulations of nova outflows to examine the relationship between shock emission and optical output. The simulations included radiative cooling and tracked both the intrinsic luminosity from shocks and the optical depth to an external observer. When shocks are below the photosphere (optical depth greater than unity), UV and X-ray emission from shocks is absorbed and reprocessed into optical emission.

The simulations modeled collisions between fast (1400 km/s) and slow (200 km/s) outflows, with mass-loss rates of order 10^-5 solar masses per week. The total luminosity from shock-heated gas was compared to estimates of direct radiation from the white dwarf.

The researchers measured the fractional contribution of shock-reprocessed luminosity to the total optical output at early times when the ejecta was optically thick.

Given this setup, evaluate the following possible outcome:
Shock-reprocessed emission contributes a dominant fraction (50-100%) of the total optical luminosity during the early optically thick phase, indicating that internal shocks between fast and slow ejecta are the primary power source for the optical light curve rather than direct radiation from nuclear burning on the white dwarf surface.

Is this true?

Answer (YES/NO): NO